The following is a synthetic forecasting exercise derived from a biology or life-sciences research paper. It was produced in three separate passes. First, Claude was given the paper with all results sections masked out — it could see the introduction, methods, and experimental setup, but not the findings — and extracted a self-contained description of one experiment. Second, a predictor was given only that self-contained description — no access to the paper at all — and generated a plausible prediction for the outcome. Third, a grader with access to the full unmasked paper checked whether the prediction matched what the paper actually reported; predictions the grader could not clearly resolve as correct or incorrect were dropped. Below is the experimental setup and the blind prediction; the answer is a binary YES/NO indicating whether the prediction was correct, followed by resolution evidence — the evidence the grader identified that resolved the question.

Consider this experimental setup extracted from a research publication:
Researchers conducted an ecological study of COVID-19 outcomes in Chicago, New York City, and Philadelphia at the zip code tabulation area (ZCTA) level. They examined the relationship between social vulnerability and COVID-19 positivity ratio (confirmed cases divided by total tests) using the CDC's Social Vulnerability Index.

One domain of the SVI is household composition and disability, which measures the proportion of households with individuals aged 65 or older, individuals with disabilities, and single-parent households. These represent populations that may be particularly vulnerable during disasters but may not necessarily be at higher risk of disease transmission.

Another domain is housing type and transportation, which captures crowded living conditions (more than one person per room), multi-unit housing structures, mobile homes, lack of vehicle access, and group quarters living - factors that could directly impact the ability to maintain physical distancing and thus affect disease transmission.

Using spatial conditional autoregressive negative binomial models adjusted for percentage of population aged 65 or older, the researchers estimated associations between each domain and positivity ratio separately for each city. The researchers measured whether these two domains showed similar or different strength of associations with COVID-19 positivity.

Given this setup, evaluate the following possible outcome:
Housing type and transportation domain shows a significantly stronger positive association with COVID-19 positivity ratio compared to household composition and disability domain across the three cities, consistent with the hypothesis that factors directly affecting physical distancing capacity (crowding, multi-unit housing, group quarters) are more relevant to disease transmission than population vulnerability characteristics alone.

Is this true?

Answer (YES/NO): NO